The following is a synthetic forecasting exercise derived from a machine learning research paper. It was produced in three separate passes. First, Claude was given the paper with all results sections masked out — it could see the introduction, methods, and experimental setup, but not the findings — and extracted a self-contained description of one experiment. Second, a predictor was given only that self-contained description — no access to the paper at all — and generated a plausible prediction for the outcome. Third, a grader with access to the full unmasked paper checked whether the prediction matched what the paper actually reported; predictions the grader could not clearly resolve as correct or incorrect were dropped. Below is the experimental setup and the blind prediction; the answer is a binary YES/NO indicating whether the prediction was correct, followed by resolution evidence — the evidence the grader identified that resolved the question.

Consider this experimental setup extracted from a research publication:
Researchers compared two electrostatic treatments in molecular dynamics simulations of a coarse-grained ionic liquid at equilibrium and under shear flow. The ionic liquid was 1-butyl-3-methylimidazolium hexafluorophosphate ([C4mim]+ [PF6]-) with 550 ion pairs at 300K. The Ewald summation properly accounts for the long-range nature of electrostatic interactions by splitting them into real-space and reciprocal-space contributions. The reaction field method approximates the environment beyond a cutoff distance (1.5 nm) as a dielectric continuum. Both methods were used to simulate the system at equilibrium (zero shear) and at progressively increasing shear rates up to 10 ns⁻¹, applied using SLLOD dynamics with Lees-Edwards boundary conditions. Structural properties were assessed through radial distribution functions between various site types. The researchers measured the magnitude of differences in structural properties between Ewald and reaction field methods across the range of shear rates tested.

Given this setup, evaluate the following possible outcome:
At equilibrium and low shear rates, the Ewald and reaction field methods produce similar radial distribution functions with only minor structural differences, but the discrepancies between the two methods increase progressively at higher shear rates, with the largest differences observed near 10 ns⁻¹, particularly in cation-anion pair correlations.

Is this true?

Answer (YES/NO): NO